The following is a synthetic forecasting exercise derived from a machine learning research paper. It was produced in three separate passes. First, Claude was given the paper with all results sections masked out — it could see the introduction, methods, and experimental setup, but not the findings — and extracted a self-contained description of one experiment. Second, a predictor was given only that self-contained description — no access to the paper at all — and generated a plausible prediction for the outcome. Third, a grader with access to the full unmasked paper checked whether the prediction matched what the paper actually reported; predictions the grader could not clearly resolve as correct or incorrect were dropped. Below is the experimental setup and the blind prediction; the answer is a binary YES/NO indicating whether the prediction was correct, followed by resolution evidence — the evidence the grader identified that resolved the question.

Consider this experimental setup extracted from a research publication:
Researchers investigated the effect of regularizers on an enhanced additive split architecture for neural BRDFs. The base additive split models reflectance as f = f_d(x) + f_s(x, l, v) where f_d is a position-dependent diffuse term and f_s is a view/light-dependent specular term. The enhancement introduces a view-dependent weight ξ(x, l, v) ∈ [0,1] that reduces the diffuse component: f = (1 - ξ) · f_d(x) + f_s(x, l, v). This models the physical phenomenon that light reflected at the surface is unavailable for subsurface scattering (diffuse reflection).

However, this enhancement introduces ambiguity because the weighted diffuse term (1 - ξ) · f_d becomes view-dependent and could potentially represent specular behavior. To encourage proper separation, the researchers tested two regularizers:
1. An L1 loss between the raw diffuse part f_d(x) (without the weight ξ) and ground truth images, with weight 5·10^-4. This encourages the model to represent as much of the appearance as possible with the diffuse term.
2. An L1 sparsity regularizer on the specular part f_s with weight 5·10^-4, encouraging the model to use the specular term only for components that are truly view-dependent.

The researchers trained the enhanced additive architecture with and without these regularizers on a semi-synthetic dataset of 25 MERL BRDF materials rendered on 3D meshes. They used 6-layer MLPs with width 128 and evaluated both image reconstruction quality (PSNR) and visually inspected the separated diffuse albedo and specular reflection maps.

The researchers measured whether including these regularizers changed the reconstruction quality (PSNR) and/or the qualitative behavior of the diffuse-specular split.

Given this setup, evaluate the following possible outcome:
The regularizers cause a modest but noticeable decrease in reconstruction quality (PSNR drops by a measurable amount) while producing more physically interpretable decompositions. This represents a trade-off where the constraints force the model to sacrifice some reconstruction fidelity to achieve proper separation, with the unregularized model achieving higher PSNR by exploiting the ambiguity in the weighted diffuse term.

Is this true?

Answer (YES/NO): NO